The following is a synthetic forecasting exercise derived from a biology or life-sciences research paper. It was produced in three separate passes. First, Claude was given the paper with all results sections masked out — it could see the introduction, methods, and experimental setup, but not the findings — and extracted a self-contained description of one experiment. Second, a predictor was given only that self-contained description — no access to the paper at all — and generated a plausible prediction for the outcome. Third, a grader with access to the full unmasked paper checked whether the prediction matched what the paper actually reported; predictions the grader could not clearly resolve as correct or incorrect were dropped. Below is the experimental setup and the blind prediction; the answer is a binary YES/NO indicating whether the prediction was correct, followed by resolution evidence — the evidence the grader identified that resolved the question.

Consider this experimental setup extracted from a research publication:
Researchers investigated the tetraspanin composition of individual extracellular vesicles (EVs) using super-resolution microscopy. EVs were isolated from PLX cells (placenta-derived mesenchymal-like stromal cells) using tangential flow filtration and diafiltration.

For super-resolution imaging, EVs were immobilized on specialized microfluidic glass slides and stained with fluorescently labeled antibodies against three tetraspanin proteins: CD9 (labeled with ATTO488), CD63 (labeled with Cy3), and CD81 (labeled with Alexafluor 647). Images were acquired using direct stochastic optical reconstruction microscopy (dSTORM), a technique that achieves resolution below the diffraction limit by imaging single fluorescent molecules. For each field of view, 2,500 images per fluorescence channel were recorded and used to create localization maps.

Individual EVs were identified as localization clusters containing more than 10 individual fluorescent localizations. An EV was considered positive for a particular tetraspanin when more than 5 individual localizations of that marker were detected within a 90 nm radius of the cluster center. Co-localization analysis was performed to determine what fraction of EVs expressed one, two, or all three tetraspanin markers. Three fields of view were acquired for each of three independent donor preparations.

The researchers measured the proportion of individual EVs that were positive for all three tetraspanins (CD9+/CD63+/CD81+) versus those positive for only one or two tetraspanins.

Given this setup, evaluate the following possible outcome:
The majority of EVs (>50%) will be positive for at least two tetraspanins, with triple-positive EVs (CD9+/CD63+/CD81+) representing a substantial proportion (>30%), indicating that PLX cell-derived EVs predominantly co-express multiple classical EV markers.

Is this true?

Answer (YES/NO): NO